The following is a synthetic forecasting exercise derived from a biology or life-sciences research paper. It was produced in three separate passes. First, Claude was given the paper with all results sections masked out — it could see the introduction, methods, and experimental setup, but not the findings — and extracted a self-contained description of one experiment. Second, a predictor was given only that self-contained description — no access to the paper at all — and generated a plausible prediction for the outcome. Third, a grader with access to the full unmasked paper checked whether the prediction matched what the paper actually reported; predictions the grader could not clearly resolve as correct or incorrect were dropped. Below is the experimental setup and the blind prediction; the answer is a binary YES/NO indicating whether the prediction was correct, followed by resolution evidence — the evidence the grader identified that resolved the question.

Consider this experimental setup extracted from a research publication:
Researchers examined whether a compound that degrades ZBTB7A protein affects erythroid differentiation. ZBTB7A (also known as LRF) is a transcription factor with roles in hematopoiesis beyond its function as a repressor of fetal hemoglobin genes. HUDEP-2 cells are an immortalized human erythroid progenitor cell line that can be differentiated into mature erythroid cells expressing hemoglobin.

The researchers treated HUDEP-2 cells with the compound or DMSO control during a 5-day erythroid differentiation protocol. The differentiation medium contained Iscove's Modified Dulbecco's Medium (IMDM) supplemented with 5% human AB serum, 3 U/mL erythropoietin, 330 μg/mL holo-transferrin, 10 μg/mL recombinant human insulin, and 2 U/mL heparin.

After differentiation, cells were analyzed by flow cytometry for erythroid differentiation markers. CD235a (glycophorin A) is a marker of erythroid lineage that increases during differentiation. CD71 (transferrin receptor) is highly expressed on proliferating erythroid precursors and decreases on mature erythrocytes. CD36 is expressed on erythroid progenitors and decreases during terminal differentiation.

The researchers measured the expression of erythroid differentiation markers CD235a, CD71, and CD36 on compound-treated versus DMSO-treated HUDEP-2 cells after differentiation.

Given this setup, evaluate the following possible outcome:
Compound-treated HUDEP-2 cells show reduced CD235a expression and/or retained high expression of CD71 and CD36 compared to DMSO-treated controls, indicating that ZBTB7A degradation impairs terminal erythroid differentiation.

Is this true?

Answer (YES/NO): NO